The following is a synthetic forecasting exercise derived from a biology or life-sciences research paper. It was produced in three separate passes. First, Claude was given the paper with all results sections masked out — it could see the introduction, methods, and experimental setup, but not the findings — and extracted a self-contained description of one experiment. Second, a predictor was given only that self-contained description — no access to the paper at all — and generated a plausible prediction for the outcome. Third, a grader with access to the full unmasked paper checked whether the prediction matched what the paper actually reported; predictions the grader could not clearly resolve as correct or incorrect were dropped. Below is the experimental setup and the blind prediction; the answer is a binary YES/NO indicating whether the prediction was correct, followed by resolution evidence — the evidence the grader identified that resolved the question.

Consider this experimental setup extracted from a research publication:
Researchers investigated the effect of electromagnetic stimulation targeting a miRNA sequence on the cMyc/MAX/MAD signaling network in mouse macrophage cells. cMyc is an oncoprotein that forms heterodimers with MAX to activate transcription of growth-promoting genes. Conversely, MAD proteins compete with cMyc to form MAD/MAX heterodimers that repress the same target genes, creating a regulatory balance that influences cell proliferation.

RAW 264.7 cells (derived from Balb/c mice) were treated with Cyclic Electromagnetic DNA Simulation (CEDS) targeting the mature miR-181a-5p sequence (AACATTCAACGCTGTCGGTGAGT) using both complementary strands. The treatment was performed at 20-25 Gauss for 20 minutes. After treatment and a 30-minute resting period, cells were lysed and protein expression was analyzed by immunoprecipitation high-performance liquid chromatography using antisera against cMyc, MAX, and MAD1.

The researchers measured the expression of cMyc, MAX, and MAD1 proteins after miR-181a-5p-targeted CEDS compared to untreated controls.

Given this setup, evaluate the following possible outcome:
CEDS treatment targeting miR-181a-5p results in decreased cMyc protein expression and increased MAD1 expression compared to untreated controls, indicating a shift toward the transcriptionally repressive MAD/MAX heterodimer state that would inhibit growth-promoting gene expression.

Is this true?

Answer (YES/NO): NO